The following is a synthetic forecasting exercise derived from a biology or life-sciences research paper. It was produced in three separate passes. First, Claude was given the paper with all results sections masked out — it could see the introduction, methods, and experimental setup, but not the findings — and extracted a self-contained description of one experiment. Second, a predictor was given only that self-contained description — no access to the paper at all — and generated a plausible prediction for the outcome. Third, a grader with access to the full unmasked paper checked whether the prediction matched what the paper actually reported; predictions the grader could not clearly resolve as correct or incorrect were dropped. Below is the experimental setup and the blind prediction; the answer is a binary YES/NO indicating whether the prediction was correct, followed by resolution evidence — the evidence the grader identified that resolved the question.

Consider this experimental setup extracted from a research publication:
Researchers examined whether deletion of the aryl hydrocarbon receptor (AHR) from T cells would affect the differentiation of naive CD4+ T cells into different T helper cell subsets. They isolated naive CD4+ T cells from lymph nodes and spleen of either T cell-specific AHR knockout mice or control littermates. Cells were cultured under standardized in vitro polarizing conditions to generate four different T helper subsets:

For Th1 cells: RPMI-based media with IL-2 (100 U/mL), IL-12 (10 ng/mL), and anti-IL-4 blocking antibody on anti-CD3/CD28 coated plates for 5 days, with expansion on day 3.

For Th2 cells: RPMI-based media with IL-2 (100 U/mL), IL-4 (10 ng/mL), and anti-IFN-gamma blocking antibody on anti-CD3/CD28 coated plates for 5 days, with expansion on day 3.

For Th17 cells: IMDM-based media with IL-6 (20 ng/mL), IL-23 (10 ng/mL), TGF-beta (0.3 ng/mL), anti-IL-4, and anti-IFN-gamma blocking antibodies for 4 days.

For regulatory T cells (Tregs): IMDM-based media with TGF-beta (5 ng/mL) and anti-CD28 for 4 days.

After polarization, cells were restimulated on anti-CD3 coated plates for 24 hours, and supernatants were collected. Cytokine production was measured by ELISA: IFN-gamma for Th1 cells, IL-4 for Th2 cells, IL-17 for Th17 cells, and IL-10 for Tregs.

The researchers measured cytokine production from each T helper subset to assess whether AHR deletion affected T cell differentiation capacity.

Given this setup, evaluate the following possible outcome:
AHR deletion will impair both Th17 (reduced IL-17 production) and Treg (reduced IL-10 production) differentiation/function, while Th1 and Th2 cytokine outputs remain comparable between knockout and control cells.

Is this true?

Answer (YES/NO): NO